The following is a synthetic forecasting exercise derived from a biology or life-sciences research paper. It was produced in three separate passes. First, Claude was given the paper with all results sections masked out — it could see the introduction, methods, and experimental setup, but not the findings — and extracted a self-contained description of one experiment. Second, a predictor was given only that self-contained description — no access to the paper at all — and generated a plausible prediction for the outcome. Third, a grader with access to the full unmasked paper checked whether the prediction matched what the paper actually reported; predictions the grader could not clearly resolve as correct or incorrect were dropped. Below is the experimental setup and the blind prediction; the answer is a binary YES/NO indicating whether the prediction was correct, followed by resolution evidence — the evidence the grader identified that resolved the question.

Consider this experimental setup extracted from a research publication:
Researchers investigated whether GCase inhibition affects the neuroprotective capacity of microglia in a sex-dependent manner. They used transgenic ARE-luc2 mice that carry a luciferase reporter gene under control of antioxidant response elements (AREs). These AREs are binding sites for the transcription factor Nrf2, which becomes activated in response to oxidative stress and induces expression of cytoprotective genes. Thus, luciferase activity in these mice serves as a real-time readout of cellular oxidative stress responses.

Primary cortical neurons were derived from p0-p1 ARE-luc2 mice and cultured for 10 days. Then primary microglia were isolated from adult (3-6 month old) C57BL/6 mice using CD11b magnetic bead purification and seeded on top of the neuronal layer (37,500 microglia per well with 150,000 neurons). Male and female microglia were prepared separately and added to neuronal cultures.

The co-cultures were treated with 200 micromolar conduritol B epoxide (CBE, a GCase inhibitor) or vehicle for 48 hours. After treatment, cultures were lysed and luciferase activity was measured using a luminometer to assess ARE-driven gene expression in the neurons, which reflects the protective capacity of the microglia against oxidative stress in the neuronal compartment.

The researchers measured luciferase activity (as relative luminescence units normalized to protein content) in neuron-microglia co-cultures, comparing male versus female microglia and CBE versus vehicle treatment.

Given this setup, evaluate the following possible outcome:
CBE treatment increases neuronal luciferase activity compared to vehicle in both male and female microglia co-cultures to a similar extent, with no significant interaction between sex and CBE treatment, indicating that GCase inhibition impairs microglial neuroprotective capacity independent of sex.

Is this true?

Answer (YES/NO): NO